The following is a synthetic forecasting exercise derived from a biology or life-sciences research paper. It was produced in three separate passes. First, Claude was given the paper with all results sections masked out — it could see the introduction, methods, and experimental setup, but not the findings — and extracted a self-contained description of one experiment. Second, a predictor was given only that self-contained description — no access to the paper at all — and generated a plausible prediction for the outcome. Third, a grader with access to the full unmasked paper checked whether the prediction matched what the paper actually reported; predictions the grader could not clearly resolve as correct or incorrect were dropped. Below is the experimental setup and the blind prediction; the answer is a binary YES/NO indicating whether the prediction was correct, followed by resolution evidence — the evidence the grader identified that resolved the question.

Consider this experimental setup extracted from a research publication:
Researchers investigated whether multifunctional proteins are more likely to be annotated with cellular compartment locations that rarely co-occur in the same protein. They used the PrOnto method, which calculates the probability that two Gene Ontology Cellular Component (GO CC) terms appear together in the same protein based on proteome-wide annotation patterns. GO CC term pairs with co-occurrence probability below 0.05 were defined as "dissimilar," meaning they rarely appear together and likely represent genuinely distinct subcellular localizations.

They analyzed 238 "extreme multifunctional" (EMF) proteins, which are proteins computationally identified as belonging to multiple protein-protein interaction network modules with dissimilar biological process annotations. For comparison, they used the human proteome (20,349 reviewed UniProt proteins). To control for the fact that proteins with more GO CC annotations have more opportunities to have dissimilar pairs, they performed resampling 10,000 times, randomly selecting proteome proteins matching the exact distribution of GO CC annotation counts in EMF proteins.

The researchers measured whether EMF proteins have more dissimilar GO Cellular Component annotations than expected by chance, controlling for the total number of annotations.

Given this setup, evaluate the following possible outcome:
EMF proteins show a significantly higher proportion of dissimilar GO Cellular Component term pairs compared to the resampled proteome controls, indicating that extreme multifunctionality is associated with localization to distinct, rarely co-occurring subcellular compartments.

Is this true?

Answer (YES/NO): YES